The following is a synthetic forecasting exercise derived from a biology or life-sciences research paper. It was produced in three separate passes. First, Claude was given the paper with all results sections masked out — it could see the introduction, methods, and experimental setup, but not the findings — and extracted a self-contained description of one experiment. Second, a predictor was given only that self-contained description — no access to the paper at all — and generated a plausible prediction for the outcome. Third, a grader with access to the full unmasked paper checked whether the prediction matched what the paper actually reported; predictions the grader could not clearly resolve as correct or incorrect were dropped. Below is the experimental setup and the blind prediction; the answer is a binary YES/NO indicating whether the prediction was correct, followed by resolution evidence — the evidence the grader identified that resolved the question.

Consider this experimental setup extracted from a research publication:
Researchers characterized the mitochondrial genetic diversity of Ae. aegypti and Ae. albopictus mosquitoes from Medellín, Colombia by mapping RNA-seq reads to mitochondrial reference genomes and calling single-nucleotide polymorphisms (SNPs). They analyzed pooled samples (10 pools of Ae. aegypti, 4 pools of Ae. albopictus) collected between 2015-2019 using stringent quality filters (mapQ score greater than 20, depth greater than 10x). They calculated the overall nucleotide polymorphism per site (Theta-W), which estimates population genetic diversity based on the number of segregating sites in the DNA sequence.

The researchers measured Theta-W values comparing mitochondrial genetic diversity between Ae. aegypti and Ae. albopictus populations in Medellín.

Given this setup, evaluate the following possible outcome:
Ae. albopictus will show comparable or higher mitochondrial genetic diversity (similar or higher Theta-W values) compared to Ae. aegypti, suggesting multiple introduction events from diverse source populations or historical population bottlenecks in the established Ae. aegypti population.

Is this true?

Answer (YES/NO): NO